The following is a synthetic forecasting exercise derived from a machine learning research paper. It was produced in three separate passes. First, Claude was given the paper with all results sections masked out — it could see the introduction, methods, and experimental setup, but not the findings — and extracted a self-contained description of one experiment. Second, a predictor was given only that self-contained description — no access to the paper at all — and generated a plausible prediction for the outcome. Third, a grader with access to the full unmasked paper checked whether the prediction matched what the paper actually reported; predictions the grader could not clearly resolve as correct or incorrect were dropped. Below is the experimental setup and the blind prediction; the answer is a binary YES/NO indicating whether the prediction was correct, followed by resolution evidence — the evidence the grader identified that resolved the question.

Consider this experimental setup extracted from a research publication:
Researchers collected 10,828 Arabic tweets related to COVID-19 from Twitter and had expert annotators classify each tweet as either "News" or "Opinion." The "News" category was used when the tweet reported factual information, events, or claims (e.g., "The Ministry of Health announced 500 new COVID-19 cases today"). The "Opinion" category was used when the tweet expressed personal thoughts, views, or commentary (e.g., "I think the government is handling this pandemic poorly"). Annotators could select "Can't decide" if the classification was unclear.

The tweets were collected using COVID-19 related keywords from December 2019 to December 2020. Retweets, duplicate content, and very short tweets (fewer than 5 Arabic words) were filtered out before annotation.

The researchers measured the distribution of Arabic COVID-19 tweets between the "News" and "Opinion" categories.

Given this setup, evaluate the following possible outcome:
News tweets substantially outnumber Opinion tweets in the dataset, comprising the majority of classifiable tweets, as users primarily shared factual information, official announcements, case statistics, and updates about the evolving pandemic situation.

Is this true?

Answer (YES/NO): NO